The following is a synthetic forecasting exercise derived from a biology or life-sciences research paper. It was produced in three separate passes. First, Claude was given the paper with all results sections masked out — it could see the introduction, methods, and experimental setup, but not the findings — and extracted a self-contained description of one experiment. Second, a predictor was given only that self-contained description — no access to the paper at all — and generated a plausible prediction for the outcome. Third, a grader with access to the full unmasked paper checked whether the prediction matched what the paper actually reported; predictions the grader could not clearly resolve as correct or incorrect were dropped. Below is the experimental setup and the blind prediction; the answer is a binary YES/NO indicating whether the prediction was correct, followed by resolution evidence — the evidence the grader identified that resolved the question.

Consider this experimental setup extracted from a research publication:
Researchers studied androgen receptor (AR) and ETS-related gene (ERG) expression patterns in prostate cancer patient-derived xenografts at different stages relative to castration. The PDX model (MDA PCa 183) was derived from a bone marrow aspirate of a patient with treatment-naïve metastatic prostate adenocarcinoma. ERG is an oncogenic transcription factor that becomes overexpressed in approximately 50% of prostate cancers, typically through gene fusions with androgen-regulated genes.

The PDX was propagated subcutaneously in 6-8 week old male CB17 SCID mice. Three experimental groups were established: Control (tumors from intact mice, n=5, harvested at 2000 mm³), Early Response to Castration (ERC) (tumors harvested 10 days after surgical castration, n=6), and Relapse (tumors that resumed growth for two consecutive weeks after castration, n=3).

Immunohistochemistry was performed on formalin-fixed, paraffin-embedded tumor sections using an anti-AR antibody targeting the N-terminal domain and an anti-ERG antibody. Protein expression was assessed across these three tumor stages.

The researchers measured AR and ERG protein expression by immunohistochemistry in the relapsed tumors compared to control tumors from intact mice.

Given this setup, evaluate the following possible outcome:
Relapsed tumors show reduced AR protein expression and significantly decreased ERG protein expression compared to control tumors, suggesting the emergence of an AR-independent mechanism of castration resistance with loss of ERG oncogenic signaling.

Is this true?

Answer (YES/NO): YES